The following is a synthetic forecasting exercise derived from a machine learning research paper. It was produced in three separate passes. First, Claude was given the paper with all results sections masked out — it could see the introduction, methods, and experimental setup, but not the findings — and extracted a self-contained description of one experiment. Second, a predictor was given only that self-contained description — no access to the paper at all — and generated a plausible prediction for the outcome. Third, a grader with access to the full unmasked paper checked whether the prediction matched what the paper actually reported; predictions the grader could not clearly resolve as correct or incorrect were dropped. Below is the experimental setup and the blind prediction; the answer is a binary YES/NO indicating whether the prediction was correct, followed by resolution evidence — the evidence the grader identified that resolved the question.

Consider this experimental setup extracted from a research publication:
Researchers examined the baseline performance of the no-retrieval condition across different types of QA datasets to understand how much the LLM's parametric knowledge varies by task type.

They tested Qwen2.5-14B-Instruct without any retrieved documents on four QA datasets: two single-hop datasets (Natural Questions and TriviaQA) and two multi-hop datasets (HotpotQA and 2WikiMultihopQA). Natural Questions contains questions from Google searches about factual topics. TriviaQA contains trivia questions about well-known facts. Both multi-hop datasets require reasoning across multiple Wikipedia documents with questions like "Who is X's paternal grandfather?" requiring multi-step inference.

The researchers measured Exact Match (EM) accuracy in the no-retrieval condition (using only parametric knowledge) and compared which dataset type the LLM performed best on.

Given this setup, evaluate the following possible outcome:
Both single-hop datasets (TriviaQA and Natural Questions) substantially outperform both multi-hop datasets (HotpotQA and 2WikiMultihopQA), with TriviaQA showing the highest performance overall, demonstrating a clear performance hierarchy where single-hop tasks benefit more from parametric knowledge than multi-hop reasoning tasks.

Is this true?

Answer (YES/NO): NO